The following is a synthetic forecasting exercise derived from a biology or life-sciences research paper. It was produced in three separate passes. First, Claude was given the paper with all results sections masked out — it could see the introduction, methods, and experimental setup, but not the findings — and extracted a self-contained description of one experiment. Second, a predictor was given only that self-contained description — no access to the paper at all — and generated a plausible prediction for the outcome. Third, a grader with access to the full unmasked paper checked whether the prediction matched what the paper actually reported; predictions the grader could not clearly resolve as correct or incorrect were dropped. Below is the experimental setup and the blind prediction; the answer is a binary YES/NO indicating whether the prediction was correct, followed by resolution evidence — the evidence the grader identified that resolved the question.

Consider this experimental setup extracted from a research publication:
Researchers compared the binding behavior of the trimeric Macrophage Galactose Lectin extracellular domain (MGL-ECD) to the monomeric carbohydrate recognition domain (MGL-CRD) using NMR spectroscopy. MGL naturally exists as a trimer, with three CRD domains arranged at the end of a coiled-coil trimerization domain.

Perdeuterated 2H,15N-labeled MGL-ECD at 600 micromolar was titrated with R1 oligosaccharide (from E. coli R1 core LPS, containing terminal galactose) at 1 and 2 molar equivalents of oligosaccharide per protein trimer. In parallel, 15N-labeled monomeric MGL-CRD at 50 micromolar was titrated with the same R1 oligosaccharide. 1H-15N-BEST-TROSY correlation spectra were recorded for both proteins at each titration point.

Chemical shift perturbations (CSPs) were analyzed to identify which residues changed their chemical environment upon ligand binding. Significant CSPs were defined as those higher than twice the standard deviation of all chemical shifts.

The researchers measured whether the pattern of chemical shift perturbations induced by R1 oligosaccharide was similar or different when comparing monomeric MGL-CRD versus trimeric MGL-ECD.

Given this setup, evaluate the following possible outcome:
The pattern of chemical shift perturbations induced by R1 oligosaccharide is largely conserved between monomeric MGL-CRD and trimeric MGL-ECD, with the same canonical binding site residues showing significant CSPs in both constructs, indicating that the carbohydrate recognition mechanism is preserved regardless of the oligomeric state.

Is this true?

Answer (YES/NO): YES